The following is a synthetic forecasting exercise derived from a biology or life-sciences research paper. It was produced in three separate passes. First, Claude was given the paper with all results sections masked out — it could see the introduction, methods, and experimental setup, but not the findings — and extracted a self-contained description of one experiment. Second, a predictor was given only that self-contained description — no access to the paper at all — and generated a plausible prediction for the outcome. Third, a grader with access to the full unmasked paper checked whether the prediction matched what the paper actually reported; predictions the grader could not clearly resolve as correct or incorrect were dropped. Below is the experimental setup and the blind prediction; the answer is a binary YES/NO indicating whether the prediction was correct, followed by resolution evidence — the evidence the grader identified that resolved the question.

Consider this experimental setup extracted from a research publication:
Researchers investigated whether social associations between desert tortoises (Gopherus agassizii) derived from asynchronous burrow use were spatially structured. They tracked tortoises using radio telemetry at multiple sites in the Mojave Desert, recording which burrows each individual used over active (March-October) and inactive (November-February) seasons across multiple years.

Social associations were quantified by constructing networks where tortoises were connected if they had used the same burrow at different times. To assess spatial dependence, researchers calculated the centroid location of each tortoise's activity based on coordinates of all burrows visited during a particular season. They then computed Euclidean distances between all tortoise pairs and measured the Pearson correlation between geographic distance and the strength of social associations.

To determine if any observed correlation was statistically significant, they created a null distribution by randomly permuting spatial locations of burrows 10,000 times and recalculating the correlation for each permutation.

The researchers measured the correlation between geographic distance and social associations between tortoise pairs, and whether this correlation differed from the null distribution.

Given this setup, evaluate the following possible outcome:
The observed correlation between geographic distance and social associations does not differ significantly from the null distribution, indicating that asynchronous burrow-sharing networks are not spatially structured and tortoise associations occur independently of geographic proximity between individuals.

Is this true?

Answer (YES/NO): NO